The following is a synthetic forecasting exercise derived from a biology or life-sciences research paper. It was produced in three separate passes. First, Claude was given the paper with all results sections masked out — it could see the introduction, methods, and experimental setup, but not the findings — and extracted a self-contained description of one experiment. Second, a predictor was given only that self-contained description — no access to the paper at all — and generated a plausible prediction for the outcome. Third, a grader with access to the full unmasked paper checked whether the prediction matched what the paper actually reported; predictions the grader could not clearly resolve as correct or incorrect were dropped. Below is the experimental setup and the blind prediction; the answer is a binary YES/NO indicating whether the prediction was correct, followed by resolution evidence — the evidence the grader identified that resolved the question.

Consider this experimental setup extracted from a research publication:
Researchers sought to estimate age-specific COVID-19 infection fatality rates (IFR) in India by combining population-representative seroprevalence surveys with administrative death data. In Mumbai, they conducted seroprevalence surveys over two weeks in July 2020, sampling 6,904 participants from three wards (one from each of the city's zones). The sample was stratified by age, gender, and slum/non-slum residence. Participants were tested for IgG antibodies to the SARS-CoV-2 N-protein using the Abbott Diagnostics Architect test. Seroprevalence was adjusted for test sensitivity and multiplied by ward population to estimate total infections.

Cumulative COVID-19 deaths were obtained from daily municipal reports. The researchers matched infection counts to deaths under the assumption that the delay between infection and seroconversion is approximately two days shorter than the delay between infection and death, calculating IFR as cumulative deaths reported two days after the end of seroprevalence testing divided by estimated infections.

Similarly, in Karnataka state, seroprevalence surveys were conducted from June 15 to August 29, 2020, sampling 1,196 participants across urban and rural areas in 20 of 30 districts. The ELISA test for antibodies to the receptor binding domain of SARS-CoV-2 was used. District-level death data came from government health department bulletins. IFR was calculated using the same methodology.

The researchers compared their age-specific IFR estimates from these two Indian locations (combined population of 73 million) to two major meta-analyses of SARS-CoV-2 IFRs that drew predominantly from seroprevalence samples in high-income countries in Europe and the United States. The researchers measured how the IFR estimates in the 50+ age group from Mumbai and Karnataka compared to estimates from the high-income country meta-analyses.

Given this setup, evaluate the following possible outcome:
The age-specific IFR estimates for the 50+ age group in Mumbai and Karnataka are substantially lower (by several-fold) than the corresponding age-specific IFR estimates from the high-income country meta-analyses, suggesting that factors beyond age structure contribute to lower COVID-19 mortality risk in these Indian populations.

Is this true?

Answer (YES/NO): YES